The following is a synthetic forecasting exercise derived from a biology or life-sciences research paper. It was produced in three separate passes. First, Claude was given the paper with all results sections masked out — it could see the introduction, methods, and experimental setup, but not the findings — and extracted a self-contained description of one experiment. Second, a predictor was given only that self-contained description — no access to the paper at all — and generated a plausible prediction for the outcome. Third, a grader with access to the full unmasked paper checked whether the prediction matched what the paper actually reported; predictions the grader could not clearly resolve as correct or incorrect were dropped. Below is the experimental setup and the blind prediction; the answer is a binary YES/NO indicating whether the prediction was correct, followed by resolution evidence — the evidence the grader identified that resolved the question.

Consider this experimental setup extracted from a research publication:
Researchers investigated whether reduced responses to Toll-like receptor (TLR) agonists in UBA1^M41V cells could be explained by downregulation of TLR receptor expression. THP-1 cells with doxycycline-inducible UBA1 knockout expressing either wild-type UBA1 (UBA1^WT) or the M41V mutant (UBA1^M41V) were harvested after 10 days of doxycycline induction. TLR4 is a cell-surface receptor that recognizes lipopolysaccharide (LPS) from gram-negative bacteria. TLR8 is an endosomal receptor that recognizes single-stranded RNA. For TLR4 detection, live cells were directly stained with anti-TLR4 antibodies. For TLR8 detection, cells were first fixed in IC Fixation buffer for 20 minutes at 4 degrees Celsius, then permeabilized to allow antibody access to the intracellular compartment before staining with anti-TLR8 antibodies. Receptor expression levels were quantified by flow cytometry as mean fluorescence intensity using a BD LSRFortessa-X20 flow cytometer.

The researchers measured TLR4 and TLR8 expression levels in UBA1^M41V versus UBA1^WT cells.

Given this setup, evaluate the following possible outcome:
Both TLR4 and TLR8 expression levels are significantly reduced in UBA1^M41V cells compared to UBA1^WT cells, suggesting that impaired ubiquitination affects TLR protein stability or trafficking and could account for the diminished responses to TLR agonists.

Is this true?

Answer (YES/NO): NO